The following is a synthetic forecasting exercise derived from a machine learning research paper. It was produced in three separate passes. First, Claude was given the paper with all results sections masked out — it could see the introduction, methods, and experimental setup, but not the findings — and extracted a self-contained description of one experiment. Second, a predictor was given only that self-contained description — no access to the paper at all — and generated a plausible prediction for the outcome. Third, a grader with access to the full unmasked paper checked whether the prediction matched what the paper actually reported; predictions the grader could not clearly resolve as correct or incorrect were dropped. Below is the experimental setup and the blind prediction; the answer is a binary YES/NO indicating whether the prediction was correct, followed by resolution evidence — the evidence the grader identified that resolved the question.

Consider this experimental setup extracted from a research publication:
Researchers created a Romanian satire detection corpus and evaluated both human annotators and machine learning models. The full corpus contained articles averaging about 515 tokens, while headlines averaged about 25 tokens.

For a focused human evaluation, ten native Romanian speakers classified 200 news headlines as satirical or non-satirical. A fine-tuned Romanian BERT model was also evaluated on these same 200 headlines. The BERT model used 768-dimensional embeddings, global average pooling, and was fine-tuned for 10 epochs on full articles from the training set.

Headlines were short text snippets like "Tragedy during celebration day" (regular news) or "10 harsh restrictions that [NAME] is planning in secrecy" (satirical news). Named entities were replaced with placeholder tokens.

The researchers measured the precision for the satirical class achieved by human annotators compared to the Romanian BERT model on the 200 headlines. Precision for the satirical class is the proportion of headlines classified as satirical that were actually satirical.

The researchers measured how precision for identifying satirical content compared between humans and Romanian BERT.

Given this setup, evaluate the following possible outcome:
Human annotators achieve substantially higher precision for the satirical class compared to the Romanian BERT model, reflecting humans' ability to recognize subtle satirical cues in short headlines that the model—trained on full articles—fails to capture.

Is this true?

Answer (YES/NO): YES